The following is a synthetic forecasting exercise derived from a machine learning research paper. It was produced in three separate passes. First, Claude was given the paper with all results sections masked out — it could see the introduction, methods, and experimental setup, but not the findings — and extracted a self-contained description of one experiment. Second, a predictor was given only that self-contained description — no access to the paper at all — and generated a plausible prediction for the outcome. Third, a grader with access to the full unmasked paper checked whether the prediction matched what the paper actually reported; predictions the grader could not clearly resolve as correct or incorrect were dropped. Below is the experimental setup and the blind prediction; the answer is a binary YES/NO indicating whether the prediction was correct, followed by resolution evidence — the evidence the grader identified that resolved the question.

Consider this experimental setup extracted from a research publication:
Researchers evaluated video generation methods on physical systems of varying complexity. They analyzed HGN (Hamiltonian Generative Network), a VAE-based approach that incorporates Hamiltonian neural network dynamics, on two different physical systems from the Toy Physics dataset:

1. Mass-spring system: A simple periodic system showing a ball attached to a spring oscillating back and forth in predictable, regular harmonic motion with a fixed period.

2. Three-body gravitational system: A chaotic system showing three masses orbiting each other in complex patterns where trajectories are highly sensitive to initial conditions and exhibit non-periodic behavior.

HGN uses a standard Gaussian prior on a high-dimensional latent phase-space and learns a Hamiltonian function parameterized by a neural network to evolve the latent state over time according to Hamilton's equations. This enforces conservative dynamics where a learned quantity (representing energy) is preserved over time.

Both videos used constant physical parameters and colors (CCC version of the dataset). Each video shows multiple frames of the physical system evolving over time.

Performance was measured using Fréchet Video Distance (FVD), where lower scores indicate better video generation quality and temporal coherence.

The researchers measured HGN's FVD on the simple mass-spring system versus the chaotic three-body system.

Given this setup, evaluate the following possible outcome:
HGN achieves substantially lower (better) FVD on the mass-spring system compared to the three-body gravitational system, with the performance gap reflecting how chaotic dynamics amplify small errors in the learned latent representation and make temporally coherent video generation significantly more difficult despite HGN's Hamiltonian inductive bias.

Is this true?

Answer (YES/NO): NO